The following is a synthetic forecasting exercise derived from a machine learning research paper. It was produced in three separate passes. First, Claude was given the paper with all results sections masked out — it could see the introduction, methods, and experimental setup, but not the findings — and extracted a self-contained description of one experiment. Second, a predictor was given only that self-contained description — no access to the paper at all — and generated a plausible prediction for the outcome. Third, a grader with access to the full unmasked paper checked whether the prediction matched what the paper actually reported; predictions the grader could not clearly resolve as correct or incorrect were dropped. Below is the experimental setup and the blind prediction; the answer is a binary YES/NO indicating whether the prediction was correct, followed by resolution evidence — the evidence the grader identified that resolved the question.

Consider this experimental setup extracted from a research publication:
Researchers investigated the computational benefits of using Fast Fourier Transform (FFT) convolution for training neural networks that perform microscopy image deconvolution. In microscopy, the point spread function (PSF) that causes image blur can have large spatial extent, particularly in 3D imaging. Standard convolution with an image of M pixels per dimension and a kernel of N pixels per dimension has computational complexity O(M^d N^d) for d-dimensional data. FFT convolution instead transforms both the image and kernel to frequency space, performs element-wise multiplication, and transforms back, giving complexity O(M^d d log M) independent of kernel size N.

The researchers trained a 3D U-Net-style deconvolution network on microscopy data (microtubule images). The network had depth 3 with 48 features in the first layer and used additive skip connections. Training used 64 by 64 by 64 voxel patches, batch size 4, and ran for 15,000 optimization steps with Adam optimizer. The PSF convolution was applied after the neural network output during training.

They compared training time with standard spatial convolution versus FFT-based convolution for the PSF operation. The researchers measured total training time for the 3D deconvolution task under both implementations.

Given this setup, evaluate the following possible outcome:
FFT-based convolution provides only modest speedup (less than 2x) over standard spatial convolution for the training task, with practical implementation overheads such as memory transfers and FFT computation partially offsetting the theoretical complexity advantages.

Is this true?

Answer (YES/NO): NO